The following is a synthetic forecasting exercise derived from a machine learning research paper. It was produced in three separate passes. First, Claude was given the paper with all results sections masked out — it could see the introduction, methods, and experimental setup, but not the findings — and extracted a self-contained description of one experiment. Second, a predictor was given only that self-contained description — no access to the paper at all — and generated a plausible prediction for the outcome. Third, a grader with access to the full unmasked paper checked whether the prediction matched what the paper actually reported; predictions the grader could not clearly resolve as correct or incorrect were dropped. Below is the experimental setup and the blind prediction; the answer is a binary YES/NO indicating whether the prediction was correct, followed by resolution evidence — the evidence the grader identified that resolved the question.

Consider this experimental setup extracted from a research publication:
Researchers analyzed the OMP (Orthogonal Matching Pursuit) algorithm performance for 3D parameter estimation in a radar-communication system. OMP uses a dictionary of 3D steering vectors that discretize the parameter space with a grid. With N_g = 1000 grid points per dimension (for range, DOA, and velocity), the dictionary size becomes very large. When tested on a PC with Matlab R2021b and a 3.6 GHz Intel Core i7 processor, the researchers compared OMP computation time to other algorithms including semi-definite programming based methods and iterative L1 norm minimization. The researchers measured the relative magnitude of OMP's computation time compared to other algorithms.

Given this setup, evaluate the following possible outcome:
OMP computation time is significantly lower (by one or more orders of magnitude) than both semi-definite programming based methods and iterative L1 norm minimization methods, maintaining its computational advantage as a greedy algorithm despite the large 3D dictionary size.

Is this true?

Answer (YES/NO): NO